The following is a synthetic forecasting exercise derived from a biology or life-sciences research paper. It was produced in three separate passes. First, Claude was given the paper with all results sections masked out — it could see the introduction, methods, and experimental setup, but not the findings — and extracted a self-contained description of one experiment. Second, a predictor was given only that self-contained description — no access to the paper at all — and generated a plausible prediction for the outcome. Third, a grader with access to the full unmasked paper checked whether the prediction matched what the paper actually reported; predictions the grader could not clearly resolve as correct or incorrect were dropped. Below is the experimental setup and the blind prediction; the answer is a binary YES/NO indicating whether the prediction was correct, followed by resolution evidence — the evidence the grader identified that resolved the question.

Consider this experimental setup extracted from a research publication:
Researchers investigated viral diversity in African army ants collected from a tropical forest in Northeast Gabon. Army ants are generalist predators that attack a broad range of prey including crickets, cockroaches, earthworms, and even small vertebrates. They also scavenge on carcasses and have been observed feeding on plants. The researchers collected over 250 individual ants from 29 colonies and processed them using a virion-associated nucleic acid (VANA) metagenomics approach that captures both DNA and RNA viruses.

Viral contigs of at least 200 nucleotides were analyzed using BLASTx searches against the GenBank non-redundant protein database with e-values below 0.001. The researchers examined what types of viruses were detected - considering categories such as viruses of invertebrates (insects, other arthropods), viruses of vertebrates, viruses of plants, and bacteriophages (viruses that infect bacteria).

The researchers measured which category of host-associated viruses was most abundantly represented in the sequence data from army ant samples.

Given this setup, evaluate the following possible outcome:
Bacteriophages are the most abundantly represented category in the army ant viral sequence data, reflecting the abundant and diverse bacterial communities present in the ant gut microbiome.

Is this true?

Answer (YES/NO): NO